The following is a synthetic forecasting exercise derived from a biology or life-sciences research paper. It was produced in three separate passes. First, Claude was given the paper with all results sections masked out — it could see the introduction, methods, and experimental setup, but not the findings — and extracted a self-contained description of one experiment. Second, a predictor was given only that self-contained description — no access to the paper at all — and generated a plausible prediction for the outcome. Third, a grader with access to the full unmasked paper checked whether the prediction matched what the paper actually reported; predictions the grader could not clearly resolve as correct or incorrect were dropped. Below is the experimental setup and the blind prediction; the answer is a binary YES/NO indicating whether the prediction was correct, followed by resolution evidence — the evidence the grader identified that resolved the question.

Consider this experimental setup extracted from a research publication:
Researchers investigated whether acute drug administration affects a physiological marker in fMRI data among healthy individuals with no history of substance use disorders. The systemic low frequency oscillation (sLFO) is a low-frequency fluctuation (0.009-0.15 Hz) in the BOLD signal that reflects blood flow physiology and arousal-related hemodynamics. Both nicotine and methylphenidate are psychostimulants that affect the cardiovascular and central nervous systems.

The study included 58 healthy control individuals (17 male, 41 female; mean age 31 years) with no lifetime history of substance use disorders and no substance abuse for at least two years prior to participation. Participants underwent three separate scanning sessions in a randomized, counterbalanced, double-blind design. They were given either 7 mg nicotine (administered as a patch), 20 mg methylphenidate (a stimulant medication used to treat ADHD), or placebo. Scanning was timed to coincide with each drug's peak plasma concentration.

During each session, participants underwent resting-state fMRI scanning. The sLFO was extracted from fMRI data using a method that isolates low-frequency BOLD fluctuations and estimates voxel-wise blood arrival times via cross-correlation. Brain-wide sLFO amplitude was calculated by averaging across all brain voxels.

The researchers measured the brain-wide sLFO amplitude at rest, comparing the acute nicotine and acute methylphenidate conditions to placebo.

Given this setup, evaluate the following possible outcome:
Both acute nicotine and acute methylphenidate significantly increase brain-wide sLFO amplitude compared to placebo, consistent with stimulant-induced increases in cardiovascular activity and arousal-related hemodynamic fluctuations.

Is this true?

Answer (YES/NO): NO